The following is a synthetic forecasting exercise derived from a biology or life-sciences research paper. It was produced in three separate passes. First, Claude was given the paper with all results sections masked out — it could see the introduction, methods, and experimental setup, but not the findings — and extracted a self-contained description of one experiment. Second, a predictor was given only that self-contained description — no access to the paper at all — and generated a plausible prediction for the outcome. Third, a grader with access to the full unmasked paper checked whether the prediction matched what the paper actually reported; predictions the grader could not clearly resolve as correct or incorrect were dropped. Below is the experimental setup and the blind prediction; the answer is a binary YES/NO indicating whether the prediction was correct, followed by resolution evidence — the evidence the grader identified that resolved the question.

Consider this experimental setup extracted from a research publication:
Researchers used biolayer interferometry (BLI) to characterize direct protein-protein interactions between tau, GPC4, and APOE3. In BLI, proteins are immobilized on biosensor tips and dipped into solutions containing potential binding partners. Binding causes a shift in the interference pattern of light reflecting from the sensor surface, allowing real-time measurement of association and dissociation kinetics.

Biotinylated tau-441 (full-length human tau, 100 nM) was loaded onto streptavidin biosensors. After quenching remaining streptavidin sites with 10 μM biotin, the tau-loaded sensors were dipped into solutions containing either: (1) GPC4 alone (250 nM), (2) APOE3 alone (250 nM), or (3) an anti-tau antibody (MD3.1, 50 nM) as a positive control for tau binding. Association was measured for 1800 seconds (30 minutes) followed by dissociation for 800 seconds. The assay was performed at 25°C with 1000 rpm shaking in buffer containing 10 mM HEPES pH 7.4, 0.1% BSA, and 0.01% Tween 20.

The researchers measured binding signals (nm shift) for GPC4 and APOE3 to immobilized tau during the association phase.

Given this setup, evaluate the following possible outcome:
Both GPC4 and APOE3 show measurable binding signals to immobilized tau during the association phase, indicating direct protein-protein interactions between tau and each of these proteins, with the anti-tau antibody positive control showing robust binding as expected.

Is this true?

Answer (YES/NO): NO